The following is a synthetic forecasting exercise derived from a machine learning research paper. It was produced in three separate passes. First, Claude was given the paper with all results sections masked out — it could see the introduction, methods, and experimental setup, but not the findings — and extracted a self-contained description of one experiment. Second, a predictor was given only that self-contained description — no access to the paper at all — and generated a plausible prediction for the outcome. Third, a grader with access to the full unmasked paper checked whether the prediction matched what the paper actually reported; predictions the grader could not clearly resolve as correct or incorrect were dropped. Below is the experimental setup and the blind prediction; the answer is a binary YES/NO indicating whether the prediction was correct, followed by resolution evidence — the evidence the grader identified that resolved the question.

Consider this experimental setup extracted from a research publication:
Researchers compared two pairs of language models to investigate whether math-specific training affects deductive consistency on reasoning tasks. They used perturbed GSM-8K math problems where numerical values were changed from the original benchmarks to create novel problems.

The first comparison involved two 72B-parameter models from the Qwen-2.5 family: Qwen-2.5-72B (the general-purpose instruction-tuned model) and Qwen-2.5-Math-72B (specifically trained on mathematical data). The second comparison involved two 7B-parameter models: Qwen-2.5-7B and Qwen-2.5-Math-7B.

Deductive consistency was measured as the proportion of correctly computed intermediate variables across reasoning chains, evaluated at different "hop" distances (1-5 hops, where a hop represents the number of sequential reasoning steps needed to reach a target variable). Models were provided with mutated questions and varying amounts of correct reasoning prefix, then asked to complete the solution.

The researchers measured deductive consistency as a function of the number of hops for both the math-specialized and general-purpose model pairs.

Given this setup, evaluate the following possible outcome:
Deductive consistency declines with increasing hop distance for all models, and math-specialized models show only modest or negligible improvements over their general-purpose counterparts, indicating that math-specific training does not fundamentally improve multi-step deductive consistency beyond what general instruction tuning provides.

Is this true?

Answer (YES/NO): YES